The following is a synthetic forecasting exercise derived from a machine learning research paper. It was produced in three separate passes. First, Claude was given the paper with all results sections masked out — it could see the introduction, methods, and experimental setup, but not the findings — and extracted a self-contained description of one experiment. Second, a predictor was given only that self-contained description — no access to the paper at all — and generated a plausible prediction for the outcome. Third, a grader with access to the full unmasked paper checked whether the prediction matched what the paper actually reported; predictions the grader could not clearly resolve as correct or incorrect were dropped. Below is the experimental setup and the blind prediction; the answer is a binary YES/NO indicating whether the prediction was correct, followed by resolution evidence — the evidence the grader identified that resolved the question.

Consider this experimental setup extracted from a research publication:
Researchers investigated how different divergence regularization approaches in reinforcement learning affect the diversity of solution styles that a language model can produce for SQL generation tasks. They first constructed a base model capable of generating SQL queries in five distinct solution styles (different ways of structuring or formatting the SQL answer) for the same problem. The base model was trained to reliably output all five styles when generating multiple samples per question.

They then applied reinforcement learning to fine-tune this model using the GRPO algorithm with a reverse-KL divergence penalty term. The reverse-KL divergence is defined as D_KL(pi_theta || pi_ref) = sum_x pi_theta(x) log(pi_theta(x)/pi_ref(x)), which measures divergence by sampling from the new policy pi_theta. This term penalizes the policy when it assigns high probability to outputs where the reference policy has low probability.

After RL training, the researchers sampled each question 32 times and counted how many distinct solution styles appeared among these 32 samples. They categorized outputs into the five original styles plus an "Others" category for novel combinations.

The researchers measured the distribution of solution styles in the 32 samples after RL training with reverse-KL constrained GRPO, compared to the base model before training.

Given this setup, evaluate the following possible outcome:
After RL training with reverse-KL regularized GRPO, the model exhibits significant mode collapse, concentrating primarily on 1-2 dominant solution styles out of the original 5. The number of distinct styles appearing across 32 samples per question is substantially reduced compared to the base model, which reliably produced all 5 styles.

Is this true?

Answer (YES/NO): YES